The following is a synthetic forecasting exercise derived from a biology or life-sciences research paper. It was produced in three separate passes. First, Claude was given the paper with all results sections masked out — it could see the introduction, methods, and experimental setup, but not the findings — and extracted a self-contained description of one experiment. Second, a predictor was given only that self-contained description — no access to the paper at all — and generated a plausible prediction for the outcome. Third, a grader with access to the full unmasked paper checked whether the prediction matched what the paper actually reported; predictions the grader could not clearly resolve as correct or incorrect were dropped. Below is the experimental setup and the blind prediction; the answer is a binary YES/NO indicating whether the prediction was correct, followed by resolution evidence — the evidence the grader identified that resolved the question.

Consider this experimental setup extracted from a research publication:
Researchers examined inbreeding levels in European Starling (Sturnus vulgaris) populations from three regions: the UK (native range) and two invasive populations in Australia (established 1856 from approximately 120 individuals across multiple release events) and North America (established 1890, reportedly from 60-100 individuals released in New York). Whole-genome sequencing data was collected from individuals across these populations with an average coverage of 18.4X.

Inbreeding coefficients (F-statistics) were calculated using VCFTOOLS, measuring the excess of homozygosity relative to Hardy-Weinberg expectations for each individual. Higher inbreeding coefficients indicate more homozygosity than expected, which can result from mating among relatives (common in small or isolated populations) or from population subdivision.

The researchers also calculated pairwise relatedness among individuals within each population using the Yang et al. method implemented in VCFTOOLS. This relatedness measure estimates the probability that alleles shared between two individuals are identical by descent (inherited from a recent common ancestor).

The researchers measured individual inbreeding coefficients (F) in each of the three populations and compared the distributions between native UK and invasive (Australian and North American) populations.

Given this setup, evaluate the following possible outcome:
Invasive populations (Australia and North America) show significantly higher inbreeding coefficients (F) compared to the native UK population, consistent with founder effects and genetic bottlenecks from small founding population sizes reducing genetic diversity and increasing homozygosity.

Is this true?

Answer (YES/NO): NO